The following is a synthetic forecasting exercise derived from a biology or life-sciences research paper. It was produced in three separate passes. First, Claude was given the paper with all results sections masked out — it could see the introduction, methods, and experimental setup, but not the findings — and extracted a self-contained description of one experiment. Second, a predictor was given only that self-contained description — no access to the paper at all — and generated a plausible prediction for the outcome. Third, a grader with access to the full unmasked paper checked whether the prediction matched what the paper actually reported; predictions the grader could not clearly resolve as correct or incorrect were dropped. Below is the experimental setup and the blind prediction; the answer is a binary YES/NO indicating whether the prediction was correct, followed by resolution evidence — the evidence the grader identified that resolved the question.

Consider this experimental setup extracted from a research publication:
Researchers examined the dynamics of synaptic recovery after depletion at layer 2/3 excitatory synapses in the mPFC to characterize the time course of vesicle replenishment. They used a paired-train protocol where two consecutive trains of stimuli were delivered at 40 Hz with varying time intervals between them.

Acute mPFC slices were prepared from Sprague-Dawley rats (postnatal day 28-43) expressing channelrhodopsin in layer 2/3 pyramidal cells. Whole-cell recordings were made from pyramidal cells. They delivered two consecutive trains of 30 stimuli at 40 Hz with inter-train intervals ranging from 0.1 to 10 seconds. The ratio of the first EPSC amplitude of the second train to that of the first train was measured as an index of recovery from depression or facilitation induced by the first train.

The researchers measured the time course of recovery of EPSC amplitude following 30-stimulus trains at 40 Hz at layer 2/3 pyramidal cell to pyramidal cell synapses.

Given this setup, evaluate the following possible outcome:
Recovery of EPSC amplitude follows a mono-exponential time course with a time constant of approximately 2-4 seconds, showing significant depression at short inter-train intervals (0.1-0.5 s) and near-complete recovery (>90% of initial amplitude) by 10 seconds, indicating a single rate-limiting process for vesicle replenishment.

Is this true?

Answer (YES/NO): NO